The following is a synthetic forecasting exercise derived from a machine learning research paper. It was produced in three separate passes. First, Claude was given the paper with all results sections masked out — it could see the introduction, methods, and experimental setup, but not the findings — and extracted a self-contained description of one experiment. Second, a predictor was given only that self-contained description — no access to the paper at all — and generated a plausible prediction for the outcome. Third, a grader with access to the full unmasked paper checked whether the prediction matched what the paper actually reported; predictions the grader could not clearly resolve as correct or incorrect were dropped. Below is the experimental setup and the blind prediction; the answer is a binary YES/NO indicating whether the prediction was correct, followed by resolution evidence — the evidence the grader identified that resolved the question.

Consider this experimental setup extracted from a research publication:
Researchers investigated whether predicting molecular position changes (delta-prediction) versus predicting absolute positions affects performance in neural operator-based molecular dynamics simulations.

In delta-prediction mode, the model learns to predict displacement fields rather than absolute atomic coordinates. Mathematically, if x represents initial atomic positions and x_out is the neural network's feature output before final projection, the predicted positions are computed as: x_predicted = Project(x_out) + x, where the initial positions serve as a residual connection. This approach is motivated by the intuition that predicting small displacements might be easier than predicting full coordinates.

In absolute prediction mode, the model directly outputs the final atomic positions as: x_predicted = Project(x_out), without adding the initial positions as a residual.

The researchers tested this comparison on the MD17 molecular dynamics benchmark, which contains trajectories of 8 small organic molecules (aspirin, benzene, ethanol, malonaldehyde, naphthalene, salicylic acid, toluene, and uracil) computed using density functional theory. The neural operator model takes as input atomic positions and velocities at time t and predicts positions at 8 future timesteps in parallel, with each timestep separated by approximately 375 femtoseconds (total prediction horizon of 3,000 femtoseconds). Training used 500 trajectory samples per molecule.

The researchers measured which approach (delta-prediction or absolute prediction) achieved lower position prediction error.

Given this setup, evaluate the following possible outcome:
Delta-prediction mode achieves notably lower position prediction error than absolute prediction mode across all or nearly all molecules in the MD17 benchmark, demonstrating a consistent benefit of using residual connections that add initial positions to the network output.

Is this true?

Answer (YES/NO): NO